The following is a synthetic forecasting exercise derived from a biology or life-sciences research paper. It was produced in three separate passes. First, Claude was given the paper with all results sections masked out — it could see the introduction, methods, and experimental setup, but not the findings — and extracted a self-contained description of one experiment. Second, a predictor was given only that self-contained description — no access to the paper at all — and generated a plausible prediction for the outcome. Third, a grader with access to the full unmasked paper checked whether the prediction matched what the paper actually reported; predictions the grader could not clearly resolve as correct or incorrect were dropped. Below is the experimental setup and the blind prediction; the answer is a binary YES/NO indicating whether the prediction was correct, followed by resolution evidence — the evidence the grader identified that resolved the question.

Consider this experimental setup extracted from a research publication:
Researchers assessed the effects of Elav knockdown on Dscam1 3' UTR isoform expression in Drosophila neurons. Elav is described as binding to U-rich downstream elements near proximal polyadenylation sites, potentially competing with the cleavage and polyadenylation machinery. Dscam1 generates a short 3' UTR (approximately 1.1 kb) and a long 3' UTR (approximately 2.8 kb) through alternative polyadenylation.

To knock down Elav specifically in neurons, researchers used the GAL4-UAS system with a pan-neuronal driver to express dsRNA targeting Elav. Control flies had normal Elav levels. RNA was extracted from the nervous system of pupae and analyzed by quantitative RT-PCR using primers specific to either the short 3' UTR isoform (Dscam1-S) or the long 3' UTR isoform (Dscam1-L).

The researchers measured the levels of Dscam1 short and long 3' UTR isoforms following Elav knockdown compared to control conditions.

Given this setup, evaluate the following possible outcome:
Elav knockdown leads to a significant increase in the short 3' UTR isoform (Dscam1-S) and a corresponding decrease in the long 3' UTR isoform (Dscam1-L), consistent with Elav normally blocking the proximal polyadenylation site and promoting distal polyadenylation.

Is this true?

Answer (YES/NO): YES